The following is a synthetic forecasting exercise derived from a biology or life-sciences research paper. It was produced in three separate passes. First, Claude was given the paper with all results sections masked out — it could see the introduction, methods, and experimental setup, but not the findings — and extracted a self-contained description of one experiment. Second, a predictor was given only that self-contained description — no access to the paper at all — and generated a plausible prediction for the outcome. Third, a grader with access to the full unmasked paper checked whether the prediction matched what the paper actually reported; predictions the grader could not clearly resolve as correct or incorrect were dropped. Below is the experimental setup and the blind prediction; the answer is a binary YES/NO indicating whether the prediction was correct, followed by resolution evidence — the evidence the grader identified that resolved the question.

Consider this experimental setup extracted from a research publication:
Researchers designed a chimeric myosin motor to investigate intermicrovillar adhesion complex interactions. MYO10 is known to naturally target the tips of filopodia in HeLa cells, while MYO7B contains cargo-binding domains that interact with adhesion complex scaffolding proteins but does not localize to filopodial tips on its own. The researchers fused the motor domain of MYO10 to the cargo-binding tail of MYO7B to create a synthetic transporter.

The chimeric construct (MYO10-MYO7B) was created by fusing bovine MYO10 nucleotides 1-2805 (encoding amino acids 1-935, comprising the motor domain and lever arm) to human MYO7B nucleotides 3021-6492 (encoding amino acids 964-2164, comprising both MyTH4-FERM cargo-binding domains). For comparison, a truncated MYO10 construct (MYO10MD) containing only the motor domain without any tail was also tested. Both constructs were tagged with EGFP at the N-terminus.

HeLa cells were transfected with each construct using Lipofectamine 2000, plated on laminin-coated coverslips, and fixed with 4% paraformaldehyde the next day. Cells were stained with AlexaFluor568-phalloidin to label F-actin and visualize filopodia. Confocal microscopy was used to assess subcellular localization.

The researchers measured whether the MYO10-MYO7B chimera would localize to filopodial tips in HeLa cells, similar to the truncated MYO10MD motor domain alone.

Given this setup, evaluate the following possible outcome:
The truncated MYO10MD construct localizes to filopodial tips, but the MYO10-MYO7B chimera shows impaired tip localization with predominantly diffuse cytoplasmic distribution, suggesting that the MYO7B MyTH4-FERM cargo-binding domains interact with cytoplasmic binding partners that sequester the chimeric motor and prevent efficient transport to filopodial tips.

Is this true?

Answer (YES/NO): NO